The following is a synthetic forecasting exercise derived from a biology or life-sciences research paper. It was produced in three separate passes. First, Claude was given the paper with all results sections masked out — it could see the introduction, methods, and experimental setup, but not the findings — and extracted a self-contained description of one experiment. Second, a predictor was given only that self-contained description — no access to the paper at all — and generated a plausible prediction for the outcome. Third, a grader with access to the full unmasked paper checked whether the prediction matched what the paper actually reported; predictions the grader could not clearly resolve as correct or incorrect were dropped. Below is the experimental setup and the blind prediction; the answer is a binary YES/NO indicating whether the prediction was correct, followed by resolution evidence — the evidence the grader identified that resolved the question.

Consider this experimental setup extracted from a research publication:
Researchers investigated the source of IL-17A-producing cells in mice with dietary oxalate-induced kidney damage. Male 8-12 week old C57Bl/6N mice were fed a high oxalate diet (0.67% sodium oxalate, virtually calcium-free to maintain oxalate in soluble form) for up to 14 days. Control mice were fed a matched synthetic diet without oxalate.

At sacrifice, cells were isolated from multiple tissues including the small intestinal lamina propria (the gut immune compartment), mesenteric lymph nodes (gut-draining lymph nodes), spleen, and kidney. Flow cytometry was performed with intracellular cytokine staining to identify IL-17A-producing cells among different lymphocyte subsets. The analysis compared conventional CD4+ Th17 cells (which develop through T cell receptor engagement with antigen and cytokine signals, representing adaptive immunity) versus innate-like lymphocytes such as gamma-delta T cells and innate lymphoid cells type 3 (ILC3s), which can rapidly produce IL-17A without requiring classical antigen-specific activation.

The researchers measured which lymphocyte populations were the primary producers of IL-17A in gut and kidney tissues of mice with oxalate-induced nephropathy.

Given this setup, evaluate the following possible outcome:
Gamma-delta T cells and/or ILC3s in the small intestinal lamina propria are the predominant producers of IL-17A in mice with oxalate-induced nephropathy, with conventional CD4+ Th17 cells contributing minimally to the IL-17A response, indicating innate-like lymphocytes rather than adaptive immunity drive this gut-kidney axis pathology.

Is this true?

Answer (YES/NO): NO